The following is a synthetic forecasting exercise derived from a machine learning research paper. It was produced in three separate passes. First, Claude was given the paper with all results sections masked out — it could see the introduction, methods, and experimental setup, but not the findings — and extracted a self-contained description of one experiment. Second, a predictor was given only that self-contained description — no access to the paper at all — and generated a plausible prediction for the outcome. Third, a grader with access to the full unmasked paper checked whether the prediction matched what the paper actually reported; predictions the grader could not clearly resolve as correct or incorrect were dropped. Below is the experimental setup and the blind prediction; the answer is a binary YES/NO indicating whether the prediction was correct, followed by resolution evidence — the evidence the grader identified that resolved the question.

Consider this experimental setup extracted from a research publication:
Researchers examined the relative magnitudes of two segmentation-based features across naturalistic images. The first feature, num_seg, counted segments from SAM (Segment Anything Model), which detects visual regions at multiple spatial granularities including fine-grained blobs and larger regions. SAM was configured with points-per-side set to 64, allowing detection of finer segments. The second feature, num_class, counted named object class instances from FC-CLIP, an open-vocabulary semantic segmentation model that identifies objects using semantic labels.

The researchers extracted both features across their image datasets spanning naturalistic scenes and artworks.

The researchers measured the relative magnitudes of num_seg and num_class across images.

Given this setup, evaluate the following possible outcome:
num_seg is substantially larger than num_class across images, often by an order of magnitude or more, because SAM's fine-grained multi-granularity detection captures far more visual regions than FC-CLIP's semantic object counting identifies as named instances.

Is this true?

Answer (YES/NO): YES